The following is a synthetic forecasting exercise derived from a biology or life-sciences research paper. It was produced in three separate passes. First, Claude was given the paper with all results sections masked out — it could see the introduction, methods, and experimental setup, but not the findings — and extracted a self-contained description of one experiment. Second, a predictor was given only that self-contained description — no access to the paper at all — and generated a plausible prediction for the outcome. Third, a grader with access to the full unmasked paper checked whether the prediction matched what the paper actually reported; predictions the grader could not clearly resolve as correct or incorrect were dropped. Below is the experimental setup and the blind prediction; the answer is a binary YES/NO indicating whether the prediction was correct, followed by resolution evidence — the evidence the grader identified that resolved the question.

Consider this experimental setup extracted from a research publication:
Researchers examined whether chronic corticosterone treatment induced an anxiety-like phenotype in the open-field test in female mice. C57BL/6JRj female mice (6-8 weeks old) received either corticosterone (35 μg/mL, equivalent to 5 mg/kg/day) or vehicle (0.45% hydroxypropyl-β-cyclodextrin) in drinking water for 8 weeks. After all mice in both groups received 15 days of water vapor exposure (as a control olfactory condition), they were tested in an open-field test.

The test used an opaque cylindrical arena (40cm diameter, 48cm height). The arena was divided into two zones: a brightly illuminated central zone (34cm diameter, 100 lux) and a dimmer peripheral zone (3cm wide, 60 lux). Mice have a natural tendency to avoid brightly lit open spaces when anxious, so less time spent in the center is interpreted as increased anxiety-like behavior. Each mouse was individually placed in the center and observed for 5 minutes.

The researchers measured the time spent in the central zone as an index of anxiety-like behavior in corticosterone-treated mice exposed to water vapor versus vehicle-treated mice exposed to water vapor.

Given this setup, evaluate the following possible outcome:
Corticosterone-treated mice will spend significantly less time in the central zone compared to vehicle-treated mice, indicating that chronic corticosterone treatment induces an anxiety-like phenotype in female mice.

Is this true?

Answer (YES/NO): NO